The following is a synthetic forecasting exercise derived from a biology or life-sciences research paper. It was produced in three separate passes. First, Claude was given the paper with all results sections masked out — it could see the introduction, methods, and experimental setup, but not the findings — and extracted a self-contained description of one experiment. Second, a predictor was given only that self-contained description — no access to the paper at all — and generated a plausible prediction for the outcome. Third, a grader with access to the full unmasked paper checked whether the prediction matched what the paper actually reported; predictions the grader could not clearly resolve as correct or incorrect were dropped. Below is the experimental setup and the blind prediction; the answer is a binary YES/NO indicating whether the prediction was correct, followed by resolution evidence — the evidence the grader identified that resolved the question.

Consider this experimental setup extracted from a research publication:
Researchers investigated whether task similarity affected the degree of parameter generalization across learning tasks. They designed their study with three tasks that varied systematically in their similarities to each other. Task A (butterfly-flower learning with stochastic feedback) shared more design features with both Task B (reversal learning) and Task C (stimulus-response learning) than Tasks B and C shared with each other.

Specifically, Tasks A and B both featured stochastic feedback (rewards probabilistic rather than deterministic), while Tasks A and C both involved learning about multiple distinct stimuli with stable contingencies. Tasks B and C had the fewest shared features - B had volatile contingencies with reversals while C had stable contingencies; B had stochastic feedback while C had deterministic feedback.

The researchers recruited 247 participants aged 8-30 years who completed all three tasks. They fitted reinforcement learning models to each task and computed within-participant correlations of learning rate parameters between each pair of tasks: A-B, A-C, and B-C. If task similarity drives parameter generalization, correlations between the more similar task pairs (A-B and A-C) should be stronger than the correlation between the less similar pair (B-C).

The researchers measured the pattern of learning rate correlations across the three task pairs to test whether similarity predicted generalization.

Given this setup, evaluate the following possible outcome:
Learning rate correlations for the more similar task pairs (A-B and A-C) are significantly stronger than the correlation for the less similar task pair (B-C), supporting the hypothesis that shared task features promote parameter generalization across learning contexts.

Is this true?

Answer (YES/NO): YES